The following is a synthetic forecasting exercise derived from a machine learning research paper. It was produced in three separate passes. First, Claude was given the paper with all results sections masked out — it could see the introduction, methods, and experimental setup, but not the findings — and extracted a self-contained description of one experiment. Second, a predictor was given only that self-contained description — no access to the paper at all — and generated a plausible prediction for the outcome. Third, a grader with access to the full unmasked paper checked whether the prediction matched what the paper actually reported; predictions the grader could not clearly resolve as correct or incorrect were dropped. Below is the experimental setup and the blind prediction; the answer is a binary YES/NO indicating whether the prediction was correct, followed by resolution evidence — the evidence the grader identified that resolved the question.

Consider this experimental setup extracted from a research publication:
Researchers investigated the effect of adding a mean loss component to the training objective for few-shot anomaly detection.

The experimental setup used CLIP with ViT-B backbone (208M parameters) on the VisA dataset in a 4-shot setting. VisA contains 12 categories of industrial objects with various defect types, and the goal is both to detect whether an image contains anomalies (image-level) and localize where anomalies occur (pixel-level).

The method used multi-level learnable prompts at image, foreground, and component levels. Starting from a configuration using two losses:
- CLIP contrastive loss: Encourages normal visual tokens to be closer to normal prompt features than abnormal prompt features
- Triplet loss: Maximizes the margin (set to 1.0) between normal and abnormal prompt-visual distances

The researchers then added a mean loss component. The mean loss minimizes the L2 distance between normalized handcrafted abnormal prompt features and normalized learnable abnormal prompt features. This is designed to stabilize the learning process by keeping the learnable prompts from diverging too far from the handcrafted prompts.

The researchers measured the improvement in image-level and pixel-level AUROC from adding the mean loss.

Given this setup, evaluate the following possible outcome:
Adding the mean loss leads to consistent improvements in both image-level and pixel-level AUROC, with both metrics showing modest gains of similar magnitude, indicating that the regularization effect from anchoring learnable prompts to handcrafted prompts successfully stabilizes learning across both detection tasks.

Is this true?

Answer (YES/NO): YES